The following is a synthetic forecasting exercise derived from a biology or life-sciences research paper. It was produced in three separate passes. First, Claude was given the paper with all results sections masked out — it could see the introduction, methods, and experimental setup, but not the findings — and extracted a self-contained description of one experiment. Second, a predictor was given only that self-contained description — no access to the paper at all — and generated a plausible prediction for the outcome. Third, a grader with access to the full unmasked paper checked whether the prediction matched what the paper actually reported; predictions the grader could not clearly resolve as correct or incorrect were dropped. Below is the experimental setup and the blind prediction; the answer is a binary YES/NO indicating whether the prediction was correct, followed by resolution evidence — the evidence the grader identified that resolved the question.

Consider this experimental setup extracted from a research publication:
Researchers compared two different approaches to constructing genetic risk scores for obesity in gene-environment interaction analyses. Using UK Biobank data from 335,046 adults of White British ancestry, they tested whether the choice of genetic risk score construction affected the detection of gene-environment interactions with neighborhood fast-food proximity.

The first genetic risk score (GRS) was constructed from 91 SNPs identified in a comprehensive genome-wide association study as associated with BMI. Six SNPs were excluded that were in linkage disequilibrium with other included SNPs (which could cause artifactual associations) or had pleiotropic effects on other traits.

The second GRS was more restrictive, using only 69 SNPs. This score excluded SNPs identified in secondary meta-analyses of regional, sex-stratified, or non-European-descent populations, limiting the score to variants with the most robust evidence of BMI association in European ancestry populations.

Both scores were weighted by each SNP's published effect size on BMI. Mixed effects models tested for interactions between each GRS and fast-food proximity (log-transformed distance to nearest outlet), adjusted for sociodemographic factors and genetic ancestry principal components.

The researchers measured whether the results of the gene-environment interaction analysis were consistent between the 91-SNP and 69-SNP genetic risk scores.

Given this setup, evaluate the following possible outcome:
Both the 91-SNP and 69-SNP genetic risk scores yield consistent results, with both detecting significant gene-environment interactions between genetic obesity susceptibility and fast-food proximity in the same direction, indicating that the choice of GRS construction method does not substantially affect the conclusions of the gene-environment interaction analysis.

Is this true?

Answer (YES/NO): YES